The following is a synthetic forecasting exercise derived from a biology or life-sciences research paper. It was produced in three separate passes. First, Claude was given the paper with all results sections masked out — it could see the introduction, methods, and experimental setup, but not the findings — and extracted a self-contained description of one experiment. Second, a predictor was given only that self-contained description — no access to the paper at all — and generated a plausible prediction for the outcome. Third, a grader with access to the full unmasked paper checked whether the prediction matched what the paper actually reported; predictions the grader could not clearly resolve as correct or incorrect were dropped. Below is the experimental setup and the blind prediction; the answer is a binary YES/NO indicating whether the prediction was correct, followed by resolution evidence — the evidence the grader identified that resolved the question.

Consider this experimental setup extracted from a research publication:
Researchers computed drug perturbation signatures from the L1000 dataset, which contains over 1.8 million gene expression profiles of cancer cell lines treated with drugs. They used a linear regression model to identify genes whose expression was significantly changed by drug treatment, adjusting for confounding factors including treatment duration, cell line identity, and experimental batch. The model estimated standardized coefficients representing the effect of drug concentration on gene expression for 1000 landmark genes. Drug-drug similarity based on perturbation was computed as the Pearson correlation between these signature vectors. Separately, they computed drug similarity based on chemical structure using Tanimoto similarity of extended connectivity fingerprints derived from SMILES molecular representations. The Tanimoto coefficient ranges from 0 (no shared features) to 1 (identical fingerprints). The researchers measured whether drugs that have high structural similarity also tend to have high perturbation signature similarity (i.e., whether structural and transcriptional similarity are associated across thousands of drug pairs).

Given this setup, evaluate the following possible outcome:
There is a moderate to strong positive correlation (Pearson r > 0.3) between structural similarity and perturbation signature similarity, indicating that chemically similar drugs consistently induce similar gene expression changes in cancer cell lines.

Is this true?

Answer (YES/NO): NO